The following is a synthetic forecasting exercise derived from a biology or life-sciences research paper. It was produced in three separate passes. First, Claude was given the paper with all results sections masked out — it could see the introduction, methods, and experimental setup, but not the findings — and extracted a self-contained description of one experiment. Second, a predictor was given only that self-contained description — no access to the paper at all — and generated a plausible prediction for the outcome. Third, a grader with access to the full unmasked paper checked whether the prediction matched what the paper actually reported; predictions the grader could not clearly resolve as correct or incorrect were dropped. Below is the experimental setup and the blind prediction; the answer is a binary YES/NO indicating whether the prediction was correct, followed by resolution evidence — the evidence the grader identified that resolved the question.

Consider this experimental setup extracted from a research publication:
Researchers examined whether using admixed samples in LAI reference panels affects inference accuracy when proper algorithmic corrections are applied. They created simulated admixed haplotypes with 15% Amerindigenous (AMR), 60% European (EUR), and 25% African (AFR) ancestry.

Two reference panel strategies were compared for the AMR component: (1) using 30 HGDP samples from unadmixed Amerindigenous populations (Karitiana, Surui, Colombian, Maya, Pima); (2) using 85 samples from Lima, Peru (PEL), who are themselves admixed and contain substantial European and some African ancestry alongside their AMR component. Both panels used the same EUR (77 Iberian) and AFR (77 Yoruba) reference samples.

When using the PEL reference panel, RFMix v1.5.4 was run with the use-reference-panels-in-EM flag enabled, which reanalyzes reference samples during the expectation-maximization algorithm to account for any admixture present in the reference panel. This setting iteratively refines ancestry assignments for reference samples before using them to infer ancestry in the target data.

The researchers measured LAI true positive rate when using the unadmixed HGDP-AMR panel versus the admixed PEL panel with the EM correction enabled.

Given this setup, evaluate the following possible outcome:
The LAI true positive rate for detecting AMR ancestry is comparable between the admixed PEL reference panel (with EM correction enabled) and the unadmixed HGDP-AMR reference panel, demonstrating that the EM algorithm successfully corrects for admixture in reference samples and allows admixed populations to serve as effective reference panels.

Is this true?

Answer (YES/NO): YES